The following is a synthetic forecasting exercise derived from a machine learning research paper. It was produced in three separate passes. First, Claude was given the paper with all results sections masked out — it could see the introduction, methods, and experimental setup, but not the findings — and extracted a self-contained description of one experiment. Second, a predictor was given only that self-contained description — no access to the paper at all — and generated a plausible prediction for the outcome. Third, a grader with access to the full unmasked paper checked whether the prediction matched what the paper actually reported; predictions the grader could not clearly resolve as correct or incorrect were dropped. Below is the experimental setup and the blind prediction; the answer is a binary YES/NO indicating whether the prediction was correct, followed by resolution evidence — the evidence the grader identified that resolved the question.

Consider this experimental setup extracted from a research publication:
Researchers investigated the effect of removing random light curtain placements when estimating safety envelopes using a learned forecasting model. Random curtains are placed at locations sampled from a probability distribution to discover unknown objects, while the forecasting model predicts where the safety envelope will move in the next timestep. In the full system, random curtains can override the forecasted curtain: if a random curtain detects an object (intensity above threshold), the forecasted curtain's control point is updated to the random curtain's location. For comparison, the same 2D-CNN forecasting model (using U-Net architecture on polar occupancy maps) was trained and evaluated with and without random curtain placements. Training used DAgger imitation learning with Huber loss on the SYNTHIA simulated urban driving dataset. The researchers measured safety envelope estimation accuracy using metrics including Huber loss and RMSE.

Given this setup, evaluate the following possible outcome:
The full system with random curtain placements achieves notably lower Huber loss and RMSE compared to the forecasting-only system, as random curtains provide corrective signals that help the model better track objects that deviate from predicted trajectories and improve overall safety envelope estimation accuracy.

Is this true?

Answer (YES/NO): YES